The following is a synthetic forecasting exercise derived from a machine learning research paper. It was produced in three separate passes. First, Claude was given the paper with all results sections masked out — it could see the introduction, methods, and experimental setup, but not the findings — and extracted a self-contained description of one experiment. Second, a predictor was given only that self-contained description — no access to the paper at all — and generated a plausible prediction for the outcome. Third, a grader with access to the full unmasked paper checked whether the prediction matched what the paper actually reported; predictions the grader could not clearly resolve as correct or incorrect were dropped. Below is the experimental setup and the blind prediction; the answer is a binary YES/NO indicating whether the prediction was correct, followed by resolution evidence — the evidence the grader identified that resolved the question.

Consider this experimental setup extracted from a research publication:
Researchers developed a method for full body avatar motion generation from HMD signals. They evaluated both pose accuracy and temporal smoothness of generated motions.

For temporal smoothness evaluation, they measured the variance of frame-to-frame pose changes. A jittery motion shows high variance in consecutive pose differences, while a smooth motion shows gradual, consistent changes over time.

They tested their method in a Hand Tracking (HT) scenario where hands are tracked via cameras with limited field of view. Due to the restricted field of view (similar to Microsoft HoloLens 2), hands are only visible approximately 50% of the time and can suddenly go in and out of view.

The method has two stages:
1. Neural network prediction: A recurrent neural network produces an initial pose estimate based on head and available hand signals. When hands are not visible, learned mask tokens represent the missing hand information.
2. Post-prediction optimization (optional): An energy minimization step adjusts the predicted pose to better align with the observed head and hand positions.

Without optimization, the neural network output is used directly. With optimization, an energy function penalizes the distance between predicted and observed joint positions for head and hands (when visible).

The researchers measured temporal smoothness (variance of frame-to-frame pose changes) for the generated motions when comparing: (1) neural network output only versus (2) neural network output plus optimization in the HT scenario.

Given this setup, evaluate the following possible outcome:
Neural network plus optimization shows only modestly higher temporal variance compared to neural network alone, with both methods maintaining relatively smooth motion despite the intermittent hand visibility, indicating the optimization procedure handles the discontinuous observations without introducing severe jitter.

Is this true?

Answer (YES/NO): NO